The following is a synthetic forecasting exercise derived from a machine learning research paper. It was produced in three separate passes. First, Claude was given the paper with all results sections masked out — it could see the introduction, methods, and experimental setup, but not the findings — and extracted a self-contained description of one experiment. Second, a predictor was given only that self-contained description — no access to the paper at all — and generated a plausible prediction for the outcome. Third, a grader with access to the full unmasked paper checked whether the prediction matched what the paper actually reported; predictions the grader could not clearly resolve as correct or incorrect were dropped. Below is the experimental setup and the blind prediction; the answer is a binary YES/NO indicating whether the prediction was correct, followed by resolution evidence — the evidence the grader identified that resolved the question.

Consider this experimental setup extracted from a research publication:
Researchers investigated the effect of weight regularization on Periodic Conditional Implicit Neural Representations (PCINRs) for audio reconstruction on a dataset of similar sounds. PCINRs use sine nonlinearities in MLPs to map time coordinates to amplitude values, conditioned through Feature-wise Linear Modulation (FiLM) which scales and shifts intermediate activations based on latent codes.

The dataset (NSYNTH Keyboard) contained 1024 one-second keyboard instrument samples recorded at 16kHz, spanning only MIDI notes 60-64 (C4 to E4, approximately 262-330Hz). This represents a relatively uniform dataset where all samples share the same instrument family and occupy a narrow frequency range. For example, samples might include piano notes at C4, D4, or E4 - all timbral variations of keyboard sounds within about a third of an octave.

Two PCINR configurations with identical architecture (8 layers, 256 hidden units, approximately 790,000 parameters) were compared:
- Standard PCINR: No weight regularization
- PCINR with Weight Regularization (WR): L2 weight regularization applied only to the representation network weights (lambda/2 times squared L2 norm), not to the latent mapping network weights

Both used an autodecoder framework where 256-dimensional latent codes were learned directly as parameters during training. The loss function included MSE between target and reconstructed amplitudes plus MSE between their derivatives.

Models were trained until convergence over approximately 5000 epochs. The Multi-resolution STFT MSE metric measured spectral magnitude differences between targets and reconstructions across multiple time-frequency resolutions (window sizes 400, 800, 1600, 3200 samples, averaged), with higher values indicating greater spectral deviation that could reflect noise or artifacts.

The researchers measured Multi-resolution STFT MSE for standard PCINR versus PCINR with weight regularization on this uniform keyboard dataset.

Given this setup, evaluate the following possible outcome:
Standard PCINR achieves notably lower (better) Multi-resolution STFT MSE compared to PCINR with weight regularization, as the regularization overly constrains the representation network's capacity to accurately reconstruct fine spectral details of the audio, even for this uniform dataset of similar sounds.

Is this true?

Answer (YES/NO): NO